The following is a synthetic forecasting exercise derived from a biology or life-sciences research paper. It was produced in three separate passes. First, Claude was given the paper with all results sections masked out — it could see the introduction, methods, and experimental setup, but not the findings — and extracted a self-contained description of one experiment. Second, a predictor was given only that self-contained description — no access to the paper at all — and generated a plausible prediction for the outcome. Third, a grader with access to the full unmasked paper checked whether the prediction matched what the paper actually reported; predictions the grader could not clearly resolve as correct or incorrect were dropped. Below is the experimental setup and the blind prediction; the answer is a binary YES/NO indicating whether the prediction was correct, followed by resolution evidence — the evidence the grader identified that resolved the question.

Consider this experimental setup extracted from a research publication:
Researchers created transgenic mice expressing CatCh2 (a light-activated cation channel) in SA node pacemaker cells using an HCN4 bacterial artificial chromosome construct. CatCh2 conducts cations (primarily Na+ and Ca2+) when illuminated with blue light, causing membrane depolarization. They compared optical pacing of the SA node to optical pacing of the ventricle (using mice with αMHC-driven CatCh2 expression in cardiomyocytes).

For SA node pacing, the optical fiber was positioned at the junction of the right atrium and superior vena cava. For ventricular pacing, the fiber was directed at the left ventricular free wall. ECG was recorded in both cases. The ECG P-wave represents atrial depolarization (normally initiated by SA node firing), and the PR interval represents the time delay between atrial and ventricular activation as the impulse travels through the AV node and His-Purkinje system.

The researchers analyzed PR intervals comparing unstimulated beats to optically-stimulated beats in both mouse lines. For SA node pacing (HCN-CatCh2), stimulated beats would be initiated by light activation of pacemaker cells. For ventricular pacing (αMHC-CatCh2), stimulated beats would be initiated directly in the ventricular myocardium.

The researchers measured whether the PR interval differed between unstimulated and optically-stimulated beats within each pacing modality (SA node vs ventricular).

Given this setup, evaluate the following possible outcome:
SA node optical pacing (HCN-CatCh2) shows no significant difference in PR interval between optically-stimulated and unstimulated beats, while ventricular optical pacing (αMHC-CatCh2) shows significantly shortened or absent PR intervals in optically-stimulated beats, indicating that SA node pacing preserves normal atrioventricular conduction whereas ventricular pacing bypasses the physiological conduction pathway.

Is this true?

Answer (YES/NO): NO